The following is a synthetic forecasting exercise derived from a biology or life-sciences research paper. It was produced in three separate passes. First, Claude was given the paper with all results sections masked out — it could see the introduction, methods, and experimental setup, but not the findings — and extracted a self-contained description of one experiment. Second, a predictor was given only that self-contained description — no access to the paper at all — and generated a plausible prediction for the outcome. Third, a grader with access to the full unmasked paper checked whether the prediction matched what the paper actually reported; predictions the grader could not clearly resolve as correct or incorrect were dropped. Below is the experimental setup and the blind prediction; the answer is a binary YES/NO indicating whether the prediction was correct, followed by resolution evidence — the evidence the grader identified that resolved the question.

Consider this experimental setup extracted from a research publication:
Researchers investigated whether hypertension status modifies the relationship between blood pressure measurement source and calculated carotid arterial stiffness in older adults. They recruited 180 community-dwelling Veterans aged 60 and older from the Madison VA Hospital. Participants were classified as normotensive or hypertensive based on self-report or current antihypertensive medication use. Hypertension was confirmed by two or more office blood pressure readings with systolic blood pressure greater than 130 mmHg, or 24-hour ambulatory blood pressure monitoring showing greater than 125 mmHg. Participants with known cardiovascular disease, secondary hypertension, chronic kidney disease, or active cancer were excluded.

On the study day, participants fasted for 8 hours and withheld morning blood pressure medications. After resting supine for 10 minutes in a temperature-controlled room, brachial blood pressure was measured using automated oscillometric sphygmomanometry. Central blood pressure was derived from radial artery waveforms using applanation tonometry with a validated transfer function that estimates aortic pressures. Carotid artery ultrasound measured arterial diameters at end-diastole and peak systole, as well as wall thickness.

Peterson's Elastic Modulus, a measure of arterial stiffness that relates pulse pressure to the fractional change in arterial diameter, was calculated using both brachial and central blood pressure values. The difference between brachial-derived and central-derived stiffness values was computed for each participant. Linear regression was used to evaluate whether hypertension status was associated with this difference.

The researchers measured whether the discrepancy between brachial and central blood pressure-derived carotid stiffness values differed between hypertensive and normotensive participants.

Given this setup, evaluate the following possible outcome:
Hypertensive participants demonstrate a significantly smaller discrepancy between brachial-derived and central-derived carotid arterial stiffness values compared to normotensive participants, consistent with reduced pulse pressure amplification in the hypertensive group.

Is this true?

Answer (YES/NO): NO